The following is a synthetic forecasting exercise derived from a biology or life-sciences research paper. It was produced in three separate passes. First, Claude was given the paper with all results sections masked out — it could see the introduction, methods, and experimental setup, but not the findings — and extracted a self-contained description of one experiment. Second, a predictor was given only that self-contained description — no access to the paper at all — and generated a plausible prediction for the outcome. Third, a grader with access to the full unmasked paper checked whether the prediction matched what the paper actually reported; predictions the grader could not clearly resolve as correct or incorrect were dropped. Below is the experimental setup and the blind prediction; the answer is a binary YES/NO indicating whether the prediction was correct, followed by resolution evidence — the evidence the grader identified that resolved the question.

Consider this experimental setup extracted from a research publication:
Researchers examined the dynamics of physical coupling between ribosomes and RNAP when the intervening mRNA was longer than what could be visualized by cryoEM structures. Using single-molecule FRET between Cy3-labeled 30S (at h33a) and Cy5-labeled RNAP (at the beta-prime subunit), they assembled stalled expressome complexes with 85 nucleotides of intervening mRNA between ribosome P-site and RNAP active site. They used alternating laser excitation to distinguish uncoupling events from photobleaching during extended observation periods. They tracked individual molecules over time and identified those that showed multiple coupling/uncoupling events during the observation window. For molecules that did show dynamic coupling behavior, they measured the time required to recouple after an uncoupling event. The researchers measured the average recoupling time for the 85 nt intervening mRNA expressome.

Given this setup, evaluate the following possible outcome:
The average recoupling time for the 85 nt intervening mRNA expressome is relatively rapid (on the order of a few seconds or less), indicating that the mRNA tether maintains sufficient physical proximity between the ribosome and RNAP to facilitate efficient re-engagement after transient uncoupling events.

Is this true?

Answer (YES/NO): NO